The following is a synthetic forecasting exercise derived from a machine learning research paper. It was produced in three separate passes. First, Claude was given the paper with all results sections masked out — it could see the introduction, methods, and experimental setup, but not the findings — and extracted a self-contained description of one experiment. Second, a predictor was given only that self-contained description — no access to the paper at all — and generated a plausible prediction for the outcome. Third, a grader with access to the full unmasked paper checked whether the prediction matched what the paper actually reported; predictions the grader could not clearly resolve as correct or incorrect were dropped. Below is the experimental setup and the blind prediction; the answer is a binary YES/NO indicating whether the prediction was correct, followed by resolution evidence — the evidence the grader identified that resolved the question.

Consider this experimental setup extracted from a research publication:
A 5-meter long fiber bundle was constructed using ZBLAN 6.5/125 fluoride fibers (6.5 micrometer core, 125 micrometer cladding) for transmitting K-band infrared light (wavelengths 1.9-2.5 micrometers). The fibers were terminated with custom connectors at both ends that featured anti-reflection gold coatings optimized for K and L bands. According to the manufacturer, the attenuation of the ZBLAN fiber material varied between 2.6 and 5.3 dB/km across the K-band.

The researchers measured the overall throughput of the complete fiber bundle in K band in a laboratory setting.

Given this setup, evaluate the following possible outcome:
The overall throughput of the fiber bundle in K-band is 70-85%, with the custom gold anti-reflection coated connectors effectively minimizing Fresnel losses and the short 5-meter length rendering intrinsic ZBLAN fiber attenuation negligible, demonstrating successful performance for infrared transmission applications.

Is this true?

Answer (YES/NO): NO